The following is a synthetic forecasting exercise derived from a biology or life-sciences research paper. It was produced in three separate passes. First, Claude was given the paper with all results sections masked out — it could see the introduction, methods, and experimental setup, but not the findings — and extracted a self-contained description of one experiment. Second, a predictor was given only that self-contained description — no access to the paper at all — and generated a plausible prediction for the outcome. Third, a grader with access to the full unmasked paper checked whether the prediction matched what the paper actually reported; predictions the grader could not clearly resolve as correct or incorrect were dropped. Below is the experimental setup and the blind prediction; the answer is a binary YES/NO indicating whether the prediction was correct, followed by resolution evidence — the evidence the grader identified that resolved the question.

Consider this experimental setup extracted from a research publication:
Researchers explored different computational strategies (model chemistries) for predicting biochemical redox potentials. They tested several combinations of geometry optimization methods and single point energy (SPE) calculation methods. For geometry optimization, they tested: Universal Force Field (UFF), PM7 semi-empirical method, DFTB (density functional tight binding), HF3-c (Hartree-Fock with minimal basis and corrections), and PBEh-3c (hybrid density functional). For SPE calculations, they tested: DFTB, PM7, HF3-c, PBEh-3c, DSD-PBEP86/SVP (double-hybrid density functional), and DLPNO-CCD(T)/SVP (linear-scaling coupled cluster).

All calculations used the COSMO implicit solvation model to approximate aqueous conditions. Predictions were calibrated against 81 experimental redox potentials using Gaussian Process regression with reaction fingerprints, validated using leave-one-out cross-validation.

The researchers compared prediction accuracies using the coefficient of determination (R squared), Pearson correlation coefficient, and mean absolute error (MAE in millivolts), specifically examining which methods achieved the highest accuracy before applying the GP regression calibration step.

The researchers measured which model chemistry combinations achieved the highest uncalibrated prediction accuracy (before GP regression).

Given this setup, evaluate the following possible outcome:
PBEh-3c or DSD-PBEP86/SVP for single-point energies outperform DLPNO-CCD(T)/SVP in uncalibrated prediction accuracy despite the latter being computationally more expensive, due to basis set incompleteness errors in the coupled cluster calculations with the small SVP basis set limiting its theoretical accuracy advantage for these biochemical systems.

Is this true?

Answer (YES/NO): NO